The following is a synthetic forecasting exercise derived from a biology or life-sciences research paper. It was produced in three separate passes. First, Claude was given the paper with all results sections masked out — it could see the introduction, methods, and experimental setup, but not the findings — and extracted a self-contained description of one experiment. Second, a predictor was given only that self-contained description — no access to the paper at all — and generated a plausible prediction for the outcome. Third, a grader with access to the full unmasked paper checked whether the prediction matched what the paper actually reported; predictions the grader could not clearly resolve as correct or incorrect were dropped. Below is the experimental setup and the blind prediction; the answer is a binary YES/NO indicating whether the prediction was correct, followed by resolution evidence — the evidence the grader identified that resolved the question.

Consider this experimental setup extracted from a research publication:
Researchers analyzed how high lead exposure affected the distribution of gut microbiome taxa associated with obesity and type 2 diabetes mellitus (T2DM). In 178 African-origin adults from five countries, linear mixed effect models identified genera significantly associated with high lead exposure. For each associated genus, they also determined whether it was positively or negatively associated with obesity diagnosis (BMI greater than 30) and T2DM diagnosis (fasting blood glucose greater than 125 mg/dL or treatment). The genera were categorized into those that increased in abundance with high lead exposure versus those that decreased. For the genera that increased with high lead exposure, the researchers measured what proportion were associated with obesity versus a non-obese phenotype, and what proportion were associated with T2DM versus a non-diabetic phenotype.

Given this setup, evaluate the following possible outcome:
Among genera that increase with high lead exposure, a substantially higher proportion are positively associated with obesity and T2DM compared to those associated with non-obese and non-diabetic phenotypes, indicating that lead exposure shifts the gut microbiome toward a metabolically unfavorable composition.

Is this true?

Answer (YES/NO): NO